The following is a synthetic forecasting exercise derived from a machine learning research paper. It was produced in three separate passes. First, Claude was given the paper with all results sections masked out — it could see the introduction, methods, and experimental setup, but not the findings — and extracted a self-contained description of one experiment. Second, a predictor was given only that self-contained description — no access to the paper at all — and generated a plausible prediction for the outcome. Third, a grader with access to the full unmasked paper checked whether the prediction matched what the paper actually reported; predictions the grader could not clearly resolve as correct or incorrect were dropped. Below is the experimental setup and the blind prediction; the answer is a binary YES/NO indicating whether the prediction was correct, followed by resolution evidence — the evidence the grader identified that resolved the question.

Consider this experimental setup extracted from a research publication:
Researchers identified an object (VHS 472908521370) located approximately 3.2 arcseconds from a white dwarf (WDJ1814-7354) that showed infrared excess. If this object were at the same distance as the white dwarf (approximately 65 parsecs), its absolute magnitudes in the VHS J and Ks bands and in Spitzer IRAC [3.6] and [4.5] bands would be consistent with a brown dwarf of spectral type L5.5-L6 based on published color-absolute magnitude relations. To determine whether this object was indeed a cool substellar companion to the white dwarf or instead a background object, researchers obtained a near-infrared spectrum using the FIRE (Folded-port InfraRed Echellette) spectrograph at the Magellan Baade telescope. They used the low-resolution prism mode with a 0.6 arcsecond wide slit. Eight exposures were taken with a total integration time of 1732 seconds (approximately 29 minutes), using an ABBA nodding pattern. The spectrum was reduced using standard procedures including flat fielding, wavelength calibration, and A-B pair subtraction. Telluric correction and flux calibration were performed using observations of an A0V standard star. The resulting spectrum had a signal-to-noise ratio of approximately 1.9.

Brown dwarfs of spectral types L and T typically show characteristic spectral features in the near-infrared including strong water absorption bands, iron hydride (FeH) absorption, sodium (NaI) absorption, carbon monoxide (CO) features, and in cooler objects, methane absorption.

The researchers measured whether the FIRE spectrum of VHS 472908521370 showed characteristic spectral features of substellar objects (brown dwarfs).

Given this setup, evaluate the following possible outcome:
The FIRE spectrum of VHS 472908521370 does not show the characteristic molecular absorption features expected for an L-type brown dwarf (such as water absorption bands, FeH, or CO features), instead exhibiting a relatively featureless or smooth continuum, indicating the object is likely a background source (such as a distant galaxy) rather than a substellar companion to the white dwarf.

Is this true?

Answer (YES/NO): YES